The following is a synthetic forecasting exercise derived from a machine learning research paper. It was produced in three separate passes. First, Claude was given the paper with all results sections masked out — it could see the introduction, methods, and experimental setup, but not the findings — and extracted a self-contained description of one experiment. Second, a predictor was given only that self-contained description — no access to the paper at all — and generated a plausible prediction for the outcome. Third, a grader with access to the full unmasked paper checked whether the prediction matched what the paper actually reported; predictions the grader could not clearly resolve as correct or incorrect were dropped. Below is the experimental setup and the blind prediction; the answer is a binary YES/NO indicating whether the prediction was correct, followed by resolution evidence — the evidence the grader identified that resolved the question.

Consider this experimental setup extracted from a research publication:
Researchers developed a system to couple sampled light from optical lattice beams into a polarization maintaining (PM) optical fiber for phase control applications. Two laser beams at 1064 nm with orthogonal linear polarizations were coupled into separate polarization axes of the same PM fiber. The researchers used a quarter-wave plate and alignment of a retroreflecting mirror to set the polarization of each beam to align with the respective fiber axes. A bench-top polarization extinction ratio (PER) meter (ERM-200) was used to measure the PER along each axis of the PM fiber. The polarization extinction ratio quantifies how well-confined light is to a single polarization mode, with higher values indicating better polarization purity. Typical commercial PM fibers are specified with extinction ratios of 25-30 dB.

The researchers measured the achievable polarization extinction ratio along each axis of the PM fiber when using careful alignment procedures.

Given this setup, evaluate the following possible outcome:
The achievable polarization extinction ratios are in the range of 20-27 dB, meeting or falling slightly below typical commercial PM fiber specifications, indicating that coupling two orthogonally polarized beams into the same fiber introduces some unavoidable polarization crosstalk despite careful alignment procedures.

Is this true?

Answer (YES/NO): NO